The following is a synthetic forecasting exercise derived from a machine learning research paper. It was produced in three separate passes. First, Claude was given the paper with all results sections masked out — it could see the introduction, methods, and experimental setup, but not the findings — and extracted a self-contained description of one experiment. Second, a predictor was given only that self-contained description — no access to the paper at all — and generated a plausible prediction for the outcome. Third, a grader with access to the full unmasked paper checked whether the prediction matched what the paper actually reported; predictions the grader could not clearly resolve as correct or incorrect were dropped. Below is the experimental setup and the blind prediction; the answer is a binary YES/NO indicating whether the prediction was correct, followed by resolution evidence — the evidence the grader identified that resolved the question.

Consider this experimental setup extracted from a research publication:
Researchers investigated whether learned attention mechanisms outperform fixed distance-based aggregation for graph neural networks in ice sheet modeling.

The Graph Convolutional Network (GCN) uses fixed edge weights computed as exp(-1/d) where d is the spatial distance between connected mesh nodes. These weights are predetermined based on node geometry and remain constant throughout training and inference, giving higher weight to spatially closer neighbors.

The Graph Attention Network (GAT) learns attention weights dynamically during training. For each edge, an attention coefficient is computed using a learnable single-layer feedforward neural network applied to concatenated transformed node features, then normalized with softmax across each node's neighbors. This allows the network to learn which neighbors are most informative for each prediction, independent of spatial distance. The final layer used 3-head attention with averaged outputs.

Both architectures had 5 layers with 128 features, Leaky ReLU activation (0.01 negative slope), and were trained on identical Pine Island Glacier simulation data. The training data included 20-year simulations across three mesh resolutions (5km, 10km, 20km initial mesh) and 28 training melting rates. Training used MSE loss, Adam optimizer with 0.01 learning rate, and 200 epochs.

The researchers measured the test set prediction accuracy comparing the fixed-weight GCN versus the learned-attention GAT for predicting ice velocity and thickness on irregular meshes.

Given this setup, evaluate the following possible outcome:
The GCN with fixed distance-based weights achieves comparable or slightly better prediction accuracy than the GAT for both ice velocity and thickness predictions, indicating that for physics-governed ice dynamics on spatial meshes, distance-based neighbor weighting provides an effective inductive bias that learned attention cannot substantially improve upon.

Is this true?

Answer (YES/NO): NO